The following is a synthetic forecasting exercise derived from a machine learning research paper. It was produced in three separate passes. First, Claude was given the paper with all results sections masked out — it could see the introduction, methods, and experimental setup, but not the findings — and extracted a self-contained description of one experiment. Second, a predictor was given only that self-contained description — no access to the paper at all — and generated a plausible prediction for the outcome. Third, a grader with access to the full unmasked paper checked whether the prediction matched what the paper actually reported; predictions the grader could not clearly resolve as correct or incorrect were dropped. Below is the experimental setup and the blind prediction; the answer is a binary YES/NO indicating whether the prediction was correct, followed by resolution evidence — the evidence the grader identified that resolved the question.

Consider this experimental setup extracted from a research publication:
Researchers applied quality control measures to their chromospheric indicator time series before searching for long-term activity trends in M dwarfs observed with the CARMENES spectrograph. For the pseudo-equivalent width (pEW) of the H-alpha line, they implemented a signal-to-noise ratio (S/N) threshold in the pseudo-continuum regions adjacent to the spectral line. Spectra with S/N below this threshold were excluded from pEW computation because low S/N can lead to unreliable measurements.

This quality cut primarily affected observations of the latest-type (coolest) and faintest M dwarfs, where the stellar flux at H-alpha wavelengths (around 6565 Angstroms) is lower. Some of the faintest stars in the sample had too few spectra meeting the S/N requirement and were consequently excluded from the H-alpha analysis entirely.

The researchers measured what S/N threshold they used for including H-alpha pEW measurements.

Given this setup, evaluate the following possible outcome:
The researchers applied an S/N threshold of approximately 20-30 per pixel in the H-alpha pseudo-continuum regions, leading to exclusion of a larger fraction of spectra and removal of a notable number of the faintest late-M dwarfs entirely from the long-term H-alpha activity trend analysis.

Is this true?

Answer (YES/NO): NO